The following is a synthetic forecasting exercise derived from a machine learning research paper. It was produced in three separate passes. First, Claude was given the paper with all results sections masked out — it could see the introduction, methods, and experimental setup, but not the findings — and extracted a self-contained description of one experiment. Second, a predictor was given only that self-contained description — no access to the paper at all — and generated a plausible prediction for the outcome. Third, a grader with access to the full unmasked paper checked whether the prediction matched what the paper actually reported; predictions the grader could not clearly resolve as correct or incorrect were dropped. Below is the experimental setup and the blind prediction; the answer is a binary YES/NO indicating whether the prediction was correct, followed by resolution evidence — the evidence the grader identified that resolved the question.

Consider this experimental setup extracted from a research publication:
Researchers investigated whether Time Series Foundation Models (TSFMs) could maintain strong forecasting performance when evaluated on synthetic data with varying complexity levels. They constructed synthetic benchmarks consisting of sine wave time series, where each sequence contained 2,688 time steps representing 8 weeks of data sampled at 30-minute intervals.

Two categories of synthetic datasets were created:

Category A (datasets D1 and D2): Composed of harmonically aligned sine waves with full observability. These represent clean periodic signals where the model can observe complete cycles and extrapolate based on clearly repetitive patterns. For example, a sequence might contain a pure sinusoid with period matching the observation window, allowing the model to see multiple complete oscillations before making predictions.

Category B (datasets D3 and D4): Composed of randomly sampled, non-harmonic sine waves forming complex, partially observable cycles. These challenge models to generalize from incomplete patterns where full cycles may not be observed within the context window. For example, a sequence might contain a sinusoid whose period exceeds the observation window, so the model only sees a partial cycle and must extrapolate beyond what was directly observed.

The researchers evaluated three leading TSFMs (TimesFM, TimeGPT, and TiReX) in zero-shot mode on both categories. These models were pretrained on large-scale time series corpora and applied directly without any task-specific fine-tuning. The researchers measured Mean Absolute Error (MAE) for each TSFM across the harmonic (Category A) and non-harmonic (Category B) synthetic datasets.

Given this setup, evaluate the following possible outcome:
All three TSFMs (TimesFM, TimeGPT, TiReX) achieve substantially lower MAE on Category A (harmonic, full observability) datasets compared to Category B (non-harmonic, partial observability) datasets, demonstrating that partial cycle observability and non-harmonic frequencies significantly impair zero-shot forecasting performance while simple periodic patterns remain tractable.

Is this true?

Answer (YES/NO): YES